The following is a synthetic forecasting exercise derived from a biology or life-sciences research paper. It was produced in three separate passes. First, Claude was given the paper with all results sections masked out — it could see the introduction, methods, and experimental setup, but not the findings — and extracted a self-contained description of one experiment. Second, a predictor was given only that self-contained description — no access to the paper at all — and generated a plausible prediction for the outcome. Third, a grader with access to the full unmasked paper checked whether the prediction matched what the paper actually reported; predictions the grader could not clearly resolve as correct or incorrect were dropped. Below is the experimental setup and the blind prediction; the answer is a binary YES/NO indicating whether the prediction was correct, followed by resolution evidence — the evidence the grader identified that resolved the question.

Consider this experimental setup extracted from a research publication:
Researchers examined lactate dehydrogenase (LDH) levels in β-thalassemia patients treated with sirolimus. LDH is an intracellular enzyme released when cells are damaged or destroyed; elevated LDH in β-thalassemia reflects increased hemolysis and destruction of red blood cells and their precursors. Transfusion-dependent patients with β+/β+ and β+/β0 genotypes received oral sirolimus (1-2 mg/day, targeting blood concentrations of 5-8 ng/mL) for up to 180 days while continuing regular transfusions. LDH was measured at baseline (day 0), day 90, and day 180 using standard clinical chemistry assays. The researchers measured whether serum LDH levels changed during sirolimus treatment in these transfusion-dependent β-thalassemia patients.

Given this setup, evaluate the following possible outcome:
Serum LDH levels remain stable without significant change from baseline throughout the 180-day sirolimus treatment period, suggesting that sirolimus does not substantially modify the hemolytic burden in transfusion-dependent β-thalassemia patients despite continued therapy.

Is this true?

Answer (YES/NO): YES